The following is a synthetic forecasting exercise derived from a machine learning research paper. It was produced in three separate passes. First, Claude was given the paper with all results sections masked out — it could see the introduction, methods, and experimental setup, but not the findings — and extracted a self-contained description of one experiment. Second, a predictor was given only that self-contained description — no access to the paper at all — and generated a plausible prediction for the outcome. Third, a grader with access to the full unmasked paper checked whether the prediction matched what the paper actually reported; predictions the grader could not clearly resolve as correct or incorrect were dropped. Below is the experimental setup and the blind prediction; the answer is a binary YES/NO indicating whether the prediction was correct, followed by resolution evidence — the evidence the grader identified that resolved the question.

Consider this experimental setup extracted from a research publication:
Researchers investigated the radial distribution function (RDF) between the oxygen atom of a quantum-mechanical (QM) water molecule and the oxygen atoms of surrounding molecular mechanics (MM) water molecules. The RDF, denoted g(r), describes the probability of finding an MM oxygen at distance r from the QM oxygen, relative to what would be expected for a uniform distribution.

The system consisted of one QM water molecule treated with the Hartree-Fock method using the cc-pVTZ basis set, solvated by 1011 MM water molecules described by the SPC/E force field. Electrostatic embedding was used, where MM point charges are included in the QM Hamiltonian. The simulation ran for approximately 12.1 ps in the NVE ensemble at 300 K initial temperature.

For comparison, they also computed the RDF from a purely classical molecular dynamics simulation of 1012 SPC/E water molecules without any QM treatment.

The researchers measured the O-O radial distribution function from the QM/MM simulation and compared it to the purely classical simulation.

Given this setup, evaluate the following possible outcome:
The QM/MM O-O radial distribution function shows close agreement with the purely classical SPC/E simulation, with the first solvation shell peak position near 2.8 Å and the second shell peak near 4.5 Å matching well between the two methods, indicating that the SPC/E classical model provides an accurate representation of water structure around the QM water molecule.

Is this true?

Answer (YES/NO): NO